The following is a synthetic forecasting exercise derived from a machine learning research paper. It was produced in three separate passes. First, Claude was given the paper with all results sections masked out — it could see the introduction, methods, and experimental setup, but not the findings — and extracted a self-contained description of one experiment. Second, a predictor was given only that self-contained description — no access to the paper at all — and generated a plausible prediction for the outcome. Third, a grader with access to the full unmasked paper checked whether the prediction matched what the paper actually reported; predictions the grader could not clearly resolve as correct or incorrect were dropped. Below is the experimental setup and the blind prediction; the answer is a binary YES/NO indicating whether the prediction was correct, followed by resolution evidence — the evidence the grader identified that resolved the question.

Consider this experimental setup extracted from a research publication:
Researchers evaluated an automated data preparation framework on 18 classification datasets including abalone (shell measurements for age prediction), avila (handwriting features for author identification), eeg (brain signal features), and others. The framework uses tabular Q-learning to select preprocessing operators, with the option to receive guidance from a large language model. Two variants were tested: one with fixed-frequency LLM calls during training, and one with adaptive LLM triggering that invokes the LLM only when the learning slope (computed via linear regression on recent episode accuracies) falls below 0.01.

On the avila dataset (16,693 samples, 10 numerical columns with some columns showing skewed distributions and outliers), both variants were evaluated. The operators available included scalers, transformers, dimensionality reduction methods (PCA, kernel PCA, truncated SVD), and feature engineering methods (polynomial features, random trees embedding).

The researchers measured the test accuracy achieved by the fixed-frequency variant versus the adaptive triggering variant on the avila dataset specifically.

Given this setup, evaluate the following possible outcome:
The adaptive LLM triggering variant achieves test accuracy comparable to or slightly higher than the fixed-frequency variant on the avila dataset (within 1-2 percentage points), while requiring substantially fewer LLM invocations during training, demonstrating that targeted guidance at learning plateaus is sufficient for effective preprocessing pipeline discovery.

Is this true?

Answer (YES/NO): NO